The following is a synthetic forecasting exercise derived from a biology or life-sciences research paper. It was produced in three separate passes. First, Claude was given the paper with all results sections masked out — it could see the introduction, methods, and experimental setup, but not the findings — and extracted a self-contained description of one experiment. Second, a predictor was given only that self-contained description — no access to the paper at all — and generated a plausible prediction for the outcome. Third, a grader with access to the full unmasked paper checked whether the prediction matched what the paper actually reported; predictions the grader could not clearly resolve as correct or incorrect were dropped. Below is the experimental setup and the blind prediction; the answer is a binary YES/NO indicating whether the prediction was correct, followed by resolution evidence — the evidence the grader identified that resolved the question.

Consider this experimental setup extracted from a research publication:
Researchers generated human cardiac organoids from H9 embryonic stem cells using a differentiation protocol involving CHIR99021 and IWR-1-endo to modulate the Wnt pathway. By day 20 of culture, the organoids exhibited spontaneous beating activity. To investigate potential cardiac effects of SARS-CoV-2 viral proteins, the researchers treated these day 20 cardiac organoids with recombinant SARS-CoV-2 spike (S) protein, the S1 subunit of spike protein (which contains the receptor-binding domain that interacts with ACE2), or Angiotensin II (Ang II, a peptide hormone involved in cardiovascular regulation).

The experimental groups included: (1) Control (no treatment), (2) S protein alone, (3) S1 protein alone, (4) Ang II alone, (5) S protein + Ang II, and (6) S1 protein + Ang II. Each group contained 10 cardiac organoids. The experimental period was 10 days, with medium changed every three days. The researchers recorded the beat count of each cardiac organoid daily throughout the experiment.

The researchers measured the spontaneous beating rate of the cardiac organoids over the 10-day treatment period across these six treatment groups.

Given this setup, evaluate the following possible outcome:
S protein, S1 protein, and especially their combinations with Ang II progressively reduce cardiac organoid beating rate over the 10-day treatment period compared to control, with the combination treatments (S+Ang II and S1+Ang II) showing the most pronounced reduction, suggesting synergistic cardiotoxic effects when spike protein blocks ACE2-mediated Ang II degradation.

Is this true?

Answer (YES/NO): YES